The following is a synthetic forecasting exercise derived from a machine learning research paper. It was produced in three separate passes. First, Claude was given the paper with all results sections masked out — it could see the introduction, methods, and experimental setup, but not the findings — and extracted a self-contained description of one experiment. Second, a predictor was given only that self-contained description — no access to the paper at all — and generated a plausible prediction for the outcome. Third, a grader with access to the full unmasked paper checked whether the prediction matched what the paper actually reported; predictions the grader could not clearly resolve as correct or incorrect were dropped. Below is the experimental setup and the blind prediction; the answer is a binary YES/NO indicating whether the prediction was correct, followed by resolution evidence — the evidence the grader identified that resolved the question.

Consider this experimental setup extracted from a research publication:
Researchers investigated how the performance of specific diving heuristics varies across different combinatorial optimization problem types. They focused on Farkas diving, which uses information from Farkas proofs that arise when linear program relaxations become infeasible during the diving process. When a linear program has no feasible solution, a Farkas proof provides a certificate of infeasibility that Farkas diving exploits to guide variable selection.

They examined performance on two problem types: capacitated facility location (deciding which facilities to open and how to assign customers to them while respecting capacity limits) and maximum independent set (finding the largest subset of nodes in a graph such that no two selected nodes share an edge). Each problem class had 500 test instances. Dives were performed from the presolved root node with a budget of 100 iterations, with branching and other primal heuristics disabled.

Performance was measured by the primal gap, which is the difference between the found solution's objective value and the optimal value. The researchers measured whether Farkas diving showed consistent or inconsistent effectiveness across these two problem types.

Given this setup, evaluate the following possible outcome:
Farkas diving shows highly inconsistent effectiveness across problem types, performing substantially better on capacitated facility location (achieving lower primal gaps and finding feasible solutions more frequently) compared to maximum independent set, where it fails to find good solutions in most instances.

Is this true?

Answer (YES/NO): YES